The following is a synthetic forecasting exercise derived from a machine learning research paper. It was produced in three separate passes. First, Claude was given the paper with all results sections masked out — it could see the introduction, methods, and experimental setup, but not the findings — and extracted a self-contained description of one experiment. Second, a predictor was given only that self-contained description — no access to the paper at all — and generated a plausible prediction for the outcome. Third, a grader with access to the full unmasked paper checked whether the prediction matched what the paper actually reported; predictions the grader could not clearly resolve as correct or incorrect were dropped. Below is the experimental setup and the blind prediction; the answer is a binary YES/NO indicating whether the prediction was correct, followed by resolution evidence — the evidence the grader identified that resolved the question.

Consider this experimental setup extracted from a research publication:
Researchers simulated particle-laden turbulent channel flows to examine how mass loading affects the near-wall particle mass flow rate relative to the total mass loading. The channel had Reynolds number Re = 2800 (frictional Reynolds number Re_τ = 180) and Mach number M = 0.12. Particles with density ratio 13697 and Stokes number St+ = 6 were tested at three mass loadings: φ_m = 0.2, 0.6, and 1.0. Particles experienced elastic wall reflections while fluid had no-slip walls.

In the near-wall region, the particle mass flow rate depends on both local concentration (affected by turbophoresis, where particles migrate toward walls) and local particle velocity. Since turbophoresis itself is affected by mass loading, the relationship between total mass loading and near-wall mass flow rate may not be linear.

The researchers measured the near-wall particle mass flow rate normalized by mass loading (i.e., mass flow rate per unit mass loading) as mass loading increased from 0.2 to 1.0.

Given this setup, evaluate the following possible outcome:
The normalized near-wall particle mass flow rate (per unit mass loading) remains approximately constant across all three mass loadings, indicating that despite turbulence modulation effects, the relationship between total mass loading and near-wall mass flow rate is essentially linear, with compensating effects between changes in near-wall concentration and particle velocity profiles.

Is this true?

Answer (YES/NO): NO